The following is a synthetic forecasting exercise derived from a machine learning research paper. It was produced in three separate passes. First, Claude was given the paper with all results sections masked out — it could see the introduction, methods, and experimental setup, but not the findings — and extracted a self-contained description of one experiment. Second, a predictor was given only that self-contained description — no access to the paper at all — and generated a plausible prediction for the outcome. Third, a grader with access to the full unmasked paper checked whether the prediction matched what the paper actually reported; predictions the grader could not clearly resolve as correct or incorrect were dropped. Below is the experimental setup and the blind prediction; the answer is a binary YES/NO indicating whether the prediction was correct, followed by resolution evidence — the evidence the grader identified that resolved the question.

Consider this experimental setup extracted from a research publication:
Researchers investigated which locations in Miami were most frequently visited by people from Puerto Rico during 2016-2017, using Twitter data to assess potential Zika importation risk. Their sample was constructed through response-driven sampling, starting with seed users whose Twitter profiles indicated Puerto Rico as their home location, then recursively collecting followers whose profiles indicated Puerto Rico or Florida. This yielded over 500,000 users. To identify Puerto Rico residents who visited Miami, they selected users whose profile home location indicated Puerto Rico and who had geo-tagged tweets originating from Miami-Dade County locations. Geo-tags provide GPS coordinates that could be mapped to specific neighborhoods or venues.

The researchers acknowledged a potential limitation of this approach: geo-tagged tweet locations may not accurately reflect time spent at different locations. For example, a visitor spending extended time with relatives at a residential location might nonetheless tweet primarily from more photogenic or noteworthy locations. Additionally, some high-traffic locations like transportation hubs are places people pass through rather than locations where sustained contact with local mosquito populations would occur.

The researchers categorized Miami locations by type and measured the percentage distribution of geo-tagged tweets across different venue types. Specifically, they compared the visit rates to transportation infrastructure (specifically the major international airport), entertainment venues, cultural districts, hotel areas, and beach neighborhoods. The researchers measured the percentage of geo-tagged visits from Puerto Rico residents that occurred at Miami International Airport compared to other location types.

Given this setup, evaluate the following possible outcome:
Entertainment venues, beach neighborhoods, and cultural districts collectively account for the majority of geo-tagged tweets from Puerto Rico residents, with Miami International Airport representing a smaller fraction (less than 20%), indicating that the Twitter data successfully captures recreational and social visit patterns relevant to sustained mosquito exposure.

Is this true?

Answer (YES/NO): NO